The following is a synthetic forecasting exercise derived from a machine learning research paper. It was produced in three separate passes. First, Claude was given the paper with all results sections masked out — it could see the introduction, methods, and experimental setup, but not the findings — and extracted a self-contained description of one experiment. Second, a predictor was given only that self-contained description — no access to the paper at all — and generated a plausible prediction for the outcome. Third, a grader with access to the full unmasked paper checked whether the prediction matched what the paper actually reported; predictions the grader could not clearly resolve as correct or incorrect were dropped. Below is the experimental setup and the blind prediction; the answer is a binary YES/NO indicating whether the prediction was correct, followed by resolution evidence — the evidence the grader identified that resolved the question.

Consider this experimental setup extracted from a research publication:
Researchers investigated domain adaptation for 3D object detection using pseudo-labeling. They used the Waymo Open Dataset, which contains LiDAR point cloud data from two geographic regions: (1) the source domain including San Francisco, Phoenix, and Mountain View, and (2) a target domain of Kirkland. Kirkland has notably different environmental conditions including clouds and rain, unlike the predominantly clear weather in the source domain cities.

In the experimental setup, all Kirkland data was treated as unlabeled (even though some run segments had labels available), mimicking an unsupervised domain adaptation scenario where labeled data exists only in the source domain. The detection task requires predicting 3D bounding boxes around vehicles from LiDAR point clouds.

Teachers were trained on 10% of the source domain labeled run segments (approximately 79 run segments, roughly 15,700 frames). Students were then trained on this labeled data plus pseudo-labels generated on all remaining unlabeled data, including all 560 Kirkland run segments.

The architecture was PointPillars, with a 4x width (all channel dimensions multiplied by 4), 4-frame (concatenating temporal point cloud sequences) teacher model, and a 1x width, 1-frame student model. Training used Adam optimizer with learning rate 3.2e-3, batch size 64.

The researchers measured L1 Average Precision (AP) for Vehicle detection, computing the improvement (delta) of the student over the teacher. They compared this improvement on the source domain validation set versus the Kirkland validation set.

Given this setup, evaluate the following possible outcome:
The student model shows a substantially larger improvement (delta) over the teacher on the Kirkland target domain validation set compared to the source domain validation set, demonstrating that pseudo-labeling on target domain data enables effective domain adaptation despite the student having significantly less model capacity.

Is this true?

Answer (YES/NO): YES